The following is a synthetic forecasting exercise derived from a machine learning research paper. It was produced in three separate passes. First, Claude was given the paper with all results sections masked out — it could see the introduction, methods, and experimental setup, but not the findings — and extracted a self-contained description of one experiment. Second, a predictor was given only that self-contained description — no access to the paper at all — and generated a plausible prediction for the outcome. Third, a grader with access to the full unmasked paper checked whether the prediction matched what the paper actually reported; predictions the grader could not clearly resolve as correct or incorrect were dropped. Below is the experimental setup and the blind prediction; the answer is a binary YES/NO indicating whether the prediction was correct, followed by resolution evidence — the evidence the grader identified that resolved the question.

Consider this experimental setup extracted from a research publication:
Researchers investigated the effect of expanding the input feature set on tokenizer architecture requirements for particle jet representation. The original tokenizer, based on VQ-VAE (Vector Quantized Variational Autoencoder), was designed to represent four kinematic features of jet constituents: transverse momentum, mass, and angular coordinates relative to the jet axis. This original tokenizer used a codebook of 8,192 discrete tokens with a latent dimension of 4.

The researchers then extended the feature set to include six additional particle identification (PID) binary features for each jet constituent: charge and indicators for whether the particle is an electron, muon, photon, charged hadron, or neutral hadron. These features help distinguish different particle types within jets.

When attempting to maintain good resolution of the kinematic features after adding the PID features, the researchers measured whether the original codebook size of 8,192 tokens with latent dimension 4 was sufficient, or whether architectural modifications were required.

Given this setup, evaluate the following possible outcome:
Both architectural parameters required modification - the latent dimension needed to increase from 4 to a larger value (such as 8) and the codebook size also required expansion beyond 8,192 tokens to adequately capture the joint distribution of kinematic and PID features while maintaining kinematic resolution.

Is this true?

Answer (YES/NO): YES